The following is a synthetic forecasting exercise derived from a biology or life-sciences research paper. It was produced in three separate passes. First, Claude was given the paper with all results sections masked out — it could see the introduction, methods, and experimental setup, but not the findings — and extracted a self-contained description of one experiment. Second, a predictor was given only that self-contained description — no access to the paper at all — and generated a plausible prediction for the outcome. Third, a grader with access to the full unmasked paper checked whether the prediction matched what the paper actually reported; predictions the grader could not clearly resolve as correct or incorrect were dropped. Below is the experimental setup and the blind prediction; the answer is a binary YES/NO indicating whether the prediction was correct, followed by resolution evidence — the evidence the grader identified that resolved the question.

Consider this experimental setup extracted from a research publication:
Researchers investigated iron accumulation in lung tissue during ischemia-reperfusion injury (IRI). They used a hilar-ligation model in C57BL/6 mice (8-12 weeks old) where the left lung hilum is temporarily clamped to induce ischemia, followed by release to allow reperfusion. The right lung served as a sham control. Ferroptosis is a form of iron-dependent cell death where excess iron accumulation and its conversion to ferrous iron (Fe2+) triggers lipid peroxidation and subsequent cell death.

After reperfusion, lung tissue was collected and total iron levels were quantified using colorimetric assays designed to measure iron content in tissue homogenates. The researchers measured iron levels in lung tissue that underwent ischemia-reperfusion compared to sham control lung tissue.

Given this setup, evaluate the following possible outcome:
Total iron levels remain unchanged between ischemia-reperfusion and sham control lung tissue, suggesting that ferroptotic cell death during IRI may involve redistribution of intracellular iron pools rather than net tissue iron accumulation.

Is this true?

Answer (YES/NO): NO